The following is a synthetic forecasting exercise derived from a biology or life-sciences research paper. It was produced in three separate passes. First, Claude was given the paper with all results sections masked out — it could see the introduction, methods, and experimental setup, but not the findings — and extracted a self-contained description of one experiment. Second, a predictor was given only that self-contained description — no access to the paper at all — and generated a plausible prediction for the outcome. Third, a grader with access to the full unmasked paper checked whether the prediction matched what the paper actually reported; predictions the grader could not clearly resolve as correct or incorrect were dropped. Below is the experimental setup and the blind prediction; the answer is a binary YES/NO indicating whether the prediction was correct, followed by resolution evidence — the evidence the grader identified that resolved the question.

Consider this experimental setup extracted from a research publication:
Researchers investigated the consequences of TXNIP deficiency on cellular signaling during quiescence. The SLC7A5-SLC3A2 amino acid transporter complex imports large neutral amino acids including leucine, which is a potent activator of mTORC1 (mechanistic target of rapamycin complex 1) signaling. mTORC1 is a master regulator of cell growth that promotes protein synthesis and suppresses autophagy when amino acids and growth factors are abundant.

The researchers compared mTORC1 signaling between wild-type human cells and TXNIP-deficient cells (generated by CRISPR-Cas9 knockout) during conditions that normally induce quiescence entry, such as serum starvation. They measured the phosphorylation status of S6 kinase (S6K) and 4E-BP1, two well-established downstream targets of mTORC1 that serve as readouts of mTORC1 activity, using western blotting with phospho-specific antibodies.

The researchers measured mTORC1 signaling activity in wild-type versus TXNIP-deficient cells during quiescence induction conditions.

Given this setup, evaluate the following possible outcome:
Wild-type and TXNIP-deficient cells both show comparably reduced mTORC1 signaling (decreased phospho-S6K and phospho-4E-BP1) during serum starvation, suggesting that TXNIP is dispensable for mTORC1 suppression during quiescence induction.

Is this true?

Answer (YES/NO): NO